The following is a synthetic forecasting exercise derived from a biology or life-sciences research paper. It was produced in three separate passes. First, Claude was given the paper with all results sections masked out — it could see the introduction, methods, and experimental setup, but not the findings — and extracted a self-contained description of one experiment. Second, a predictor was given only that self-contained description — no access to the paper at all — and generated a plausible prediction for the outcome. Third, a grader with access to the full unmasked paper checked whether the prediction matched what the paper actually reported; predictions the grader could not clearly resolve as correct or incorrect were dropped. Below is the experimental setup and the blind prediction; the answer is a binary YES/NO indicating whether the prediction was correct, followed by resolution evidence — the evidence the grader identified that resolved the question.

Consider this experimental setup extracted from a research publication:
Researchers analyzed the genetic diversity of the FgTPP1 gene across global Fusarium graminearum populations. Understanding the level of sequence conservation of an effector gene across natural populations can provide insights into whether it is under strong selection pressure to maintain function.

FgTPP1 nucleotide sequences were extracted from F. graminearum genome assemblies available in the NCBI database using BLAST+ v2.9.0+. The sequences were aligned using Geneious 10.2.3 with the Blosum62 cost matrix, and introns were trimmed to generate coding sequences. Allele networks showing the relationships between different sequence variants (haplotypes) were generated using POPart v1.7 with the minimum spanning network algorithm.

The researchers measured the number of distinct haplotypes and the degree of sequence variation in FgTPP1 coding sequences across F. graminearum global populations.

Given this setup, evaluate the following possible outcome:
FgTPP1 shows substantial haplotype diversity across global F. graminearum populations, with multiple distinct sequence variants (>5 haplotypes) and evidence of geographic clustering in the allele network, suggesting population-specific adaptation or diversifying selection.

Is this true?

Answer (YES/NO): NO